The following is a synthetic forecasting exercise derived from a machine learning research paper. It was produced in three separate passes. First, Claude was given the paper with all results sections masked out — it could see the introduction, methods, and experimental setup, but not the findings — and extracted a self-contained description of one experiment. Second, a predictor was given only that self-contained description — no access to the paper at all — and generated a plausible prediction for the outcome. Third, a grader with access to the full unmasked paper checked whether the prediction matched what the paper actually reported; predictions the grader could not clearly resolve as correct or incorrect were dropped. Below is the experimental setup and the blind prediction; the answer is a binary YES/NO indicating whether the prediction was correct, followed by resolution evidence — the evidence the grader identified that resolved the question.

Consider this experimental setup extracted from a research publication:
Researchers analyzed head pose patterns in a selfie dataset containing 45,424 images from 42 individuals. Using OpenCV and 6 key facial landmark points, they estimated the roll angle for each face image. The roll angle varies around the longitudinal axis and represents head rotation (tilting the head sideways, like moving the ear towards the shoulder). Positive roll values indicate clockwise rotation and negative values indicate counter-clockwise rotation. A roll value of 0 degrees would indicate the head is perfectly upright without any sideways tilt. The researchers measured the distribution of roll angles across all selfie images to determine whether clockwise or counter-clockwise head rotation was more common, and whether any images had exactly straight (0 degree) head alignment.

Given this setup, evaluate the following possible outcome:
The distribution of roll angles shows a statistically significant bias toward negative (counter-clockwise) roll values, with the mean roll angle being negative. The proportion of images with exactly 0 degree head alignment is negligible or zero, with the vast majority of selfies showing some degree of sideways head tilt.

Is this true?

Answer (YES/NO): NO